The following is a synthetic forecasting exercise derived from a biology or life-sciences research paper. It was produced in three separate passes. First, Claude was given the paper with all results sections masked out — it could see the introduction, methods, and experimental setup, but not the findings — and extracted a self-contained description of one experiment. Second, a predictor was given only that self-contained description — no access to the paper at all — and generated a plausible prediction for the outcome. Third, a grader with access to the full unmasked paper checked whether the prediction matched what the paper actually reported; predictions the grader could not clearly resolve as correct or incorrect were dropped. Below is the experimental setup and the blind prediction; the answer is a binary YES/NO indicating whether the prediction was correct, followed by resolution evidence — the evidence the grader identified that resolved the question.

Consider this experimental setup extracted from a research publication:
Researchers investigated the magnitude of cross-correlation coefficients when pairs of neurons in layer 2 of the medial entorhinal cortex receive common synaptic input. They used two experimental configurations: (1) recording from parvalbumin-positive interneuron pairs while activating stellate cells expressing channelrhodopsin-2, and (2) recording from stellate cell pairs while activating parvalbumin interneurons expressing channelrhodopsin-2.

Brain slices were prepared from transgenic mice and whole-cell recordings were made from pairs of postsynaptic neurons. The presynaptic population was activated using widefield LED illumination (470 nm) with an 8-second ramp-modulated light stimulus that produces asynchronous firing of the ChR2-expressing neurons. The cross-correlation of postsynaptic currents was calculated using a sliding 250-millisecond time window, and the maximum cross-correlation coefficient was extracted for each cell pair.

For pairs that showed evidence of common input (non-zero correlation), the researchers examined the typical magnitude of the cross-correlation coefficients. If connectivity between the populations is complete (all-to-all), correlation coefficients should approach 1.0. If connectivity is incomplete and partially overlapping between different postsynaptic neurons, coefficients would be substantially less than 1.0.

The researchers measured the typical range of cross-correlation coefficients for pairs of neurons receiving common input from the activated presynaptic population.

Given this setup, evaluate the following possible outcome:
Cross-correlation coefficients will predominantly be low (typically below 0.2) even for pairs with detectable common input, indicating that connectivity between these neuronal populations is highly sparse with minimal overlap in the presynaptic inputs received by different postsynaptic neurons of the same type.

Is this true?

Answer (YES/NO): NO